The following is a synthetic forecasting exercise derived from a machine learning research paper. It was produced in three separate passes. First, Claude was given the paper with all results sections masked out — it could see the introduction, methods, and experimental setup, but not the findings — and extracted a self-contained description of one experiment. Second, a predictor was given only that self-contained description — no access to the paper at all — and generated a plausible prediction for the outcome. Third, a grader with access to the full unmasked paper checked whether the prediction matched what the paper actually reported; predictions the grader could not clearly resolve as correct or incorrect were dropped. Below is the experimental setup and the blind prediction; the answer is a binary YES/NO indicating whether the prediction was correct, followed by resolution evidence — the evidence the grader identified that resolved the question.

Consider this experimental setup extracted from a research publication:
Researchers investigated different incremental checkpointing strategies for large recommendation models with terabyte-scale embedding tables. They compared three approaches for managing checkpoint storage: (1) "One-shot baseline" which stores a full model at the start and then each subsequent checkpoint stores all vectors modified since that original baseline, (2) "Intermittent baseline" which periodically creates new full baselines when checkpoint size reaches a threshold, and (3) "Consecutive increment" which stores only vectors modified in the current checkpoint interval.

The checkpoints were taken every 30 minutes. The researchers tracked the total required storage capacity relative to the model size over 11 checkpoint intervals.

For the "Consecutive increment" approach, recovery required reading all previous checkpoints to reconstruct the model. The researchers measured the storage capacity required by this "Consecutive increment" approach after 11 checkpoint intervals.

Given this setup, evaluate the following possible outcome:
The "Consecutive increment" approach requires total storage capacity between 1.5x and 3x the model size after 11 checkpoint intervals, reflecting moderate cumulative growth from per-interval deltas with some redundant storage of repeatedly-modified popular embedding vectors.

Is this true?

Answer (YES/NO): NO